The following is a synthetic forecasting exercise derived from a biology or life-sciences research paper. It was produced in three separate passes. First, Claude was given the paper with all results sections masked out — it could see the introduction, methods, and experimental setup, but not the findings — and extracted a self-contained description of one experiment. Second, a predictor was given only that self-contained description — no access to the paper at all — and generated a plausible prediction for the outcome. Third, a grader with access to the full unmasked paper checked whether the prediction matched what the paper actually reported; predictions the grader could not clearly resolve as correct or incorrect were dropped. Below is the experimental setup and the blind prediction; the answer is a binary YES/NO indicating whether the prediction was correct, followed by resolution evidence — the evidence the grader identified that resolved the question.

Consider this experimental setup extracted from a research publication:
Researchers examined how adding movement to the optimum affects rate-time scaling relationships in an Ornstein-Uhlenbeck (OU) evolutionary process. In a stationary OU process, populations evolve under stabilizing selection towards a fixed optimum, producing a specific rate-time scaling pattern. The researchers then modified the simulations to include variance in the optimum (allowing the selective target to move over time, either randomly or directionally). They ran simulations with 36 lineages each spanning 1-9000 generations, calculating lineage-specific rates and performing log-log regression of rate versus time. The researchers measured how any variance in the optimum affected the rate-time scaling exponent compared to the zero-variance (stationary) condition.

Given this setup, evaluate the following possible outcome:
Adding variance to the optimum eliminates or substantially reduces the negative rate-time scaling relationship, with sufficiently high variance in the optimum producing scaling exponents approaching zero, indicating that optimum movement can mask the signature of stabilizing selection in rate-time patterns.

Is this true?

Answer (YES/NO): YES